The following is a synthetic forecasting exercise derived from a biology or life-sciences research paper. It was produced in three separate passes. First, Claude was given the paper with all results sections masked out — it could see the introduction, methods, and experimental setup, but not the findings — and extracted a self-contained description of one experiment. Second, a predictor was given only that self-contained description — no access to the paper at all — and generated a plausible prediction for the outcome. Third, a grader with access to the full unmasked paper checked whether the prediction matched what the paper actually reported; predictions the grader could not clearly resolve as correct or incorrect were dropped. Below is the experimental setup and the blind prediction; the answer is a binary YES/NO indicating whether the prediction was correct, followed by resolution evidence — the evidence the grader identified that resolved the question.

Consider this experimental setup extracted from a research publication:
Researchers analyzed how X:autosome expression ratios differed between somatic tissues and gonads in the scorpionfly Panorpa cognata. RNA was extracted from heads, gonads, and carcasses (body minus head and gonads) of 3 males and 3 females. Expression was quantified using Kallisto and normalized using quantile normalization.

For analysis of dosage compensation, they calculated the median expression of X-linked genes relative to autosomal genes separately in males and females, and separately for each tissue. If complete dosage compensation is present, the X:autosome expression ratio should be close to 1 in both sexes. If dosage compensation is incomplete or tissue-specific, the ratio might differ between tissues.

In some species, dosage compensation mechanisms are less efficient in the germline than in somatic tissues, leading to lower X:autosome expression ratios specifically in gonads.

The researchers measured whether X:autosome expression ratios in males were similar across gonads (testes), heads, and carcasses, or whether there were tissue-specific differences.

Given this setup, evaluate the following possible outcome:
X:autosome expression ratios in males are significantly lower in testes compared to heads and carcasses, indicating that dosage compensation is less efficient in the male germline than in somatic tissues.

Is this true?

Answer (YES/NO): YES